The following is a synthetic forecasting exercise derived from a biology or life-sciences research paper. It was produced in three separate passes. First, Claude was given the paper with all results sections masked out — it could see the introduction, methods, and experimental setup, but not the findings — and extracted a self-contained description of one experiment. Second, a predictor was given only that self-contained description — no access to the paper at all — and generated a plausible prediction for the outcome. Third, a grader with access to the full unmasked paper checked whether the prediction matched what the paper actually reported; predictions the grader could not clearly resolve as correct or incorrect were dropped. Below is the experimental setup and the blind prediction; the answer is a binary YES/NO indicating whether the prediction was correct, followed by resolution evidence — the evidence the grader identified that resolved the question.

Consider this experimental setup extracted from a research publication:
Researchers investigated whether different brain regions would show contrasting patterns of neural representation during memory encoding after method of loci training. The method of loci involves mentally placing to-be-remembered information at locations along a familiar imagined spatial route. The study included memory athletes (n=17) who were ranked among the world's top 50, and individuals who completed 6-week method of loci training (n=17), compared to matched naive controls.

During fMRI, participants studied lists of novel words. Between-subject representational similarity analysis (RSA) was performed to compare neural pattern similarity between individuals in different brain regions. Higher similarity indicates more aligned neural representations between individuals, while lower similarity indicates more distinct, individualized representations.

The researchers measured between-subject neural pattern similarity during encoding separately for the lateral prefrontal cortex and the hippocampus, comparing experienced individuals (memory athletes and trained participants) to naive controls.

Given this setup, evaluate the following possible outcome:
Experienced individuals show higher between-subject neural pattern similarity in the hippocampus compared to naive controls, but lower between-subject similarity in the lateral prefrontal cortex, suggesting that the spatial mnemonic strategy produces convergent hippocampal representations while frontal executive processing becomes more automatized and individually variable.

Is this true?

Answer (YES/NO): NO